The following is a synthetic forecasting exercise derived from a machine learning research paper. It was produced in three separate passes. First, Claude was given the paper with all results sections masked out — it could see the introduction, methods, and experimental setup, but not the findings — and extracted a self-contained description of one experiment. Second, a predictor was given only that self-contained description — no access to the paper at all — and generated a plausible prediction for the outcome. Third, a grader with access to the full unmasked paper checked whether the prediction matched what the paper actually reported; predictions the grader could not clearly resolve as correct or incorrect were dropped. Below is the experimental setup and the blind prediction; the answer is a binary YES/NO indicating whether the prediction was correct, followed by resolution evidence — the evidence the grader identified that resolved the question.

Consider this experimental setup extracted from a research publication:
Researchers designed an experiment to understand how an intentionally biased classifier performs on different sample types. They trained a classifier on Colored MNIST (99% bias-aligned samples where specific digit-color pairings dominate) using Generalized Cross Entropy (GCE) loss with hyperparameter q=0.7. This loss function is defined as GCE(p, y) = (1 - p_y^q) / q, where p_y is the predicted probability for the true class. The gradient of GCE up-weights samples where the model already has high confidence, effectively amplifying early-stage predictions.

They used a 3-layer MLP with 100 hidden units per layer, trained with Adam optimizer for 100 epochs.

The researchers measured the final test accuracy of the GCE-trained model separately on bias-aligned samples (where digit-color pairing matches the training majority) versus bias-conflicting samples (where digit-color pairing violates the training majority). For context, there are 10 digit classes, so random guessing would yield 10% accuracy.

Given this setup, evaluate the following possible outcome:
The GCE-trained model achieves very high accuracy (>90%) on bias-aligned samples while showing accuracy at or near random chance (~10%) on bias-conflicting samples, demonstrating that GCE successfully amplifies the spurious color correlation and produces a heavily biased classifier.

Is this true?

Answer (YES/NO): YES